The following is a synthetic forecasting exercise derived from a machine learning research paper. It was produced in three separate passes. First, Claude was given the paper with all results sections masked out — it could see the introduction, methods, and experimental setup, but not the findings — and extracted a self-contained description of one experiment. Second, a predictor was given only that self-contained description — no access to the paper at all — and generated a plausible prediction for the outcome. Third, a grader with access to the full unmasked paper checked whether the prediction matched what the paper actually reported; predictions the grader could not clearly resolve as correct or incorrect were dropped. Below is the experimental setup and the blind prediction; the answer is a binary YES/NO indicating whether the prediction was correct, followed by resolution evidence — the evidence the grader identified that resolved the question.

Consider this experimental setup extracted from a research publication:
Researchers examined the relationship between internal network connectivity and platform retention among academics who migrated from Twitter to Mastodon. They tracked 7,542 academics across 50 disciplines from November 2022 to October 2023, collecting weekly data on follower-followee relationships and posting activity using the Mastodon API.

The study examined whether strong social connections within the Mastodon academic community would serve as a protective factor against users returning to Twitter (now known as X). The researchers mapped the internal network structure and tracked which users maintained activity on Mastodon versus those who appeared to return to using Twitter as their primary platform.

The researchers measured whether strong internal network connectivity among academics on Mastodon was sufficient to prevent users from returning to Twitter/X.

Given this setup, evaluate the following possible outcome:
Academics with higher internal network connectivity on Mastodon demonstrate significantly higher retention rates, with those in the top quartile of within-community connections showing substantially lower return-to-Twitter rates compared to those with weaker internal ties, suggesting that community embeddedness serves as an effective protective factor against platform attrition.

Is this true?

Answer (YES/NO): NO